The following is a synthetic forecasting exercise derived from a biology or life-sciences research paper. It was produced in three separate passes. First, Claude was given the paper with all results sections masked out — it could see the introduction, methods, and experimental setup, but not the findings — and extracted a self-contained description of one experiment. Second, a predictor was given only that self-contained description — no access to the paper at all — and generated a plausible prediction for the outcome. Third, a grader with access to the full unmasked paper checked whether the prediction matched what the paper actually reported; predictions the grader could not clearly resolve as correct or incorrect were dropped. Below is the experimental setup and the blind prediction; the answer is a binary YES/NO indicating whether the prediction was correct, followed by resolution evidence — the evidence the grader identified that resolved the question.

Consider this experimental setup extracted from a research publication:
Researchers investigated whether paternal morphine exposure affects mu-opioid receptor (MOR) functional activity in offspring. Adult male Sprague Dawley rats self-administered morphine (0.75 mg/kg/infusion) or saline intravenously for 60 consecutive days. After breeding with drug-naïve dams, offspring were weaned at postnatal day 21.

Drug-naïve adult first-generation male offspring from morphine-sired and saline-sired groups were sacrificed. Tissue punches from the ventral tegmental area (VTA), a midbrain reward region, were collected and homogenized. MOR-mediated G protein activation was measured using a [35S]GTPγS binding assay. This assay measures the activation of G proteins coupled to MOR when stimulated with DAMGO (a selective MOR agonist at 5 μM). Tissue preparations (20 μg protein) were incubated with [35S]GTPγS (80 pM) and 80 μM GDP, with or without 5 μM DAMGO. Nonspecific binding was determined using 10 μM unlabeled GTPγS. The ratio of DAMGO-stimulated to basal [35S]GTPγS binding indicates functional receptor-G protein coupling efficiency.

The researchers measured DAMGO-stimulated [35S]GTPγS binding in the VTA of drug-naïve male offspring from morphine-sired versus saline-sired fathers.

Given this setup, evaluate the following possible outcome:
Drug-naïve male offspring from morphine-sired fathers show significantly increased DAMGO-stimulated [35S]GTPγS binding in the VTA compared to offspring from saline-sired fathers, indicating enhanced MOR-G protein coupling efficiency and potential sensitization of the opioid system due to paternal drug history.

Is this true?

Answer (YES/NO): NO